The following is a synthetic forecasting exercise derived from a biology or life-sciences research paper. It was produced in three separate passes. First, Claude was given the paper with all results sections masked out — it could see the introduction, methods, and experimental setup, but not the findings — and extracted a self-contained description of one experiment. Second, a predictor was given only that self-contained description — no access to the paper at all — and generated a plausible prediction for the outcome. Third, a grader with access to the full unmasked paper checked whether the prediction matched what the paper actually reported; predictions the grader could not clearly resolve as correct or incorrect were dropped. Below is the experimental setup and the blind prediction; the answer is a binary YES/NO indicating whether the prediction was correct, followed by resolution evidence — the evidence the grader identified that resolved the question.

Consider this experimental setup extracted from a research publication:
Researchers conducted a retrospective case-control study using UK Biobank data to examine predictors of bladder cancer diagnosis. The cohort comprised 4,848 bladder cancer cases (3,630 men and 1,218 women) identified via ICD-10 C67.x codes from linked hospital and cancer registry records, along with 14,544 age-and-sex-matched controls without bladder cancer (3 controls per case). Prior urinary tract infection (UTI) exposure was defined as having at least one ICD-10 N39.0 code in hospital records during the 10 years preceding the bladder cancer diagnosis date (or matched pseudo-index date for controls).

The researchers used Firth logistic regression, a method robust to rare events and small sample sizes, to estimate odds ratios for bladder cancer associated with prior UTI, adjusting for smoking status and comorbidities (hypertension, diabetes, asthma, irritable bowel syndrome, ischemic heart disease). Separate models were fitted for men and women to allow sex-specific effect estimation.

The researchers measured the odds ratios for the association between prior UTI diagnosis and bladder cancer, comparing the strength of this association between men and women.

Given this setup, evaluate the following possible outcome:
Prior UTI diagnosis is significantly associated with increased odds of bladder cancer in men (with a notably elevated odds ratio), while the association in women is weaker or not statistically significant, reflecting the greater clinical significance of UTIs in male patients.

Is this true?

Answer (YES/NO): NO